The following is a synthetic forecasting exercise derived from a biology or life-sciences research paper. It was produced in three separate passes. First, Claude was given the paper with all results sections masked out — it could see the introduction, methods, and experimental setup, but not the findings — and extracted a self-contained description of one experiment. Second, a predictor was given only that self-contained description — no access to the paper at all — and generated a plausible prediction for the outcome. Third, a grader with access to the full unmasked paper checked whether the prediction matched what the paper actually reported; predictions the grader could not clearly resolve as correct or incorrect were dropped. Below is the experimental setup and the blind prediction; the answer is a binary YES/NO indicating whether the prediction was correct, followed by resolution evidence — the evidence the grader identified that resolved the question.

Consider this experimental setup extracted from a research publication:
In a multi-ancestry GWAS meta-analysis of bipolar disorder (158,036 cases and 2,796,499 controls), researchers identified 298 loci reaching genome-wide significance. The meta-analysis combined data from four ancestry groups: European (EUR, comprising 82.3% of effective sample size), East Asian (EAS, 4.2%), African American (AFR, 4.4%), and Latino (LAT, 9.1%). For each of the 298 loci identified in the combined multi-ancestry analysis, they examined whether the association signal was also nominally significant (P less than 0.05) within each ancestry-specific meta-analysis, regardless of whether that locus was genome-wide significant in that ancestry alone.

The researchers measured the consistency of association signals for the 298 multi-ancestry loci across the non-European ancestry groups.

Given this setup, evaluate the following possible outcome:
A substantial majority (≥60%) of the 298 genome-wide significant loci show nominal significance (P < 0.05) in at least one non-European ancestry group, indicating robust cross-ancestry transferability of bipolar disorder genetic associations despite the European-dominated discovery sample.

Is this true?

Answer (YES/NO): YES